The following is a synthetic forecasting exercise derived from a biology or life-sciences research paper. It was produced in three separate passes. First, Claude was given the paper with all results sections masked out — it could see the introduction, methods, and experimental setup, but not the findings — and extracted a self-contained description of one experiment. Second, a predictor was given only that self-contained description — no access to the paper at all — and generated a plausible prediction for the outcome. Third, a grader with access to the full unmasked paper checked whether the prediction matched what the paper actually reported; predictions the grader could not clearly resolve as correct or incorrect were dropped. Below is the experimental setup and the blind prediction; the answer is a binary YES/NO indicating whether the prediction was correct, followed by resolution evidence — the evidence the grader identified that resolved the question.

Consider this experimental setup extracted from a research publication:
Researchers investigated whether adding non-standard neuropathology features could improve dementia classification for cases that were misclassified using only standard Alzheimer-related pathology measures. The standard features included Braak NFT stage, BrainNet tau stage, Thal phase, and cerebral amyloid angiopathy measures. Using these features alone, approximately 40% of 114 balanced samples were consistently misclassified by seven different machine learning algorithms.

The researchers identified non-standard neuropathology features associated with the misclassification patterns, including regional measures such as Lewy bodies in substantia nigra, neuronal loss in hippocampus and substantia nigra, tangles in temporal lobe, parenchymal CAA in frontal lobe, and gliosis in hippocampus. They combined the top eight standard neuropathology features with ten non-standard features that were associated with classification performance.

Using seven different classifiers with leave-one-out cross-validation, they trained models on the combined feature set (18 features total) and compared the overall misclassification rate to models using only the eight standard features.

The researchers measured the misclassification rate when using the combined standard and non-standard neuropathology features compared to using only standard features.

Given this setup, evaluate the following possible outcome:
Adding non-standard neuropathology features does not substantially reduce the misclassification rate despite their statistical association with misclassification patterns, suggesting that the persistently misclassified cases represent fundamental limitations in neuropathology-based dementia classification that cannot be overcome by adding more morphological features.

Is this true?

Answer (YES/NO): NO